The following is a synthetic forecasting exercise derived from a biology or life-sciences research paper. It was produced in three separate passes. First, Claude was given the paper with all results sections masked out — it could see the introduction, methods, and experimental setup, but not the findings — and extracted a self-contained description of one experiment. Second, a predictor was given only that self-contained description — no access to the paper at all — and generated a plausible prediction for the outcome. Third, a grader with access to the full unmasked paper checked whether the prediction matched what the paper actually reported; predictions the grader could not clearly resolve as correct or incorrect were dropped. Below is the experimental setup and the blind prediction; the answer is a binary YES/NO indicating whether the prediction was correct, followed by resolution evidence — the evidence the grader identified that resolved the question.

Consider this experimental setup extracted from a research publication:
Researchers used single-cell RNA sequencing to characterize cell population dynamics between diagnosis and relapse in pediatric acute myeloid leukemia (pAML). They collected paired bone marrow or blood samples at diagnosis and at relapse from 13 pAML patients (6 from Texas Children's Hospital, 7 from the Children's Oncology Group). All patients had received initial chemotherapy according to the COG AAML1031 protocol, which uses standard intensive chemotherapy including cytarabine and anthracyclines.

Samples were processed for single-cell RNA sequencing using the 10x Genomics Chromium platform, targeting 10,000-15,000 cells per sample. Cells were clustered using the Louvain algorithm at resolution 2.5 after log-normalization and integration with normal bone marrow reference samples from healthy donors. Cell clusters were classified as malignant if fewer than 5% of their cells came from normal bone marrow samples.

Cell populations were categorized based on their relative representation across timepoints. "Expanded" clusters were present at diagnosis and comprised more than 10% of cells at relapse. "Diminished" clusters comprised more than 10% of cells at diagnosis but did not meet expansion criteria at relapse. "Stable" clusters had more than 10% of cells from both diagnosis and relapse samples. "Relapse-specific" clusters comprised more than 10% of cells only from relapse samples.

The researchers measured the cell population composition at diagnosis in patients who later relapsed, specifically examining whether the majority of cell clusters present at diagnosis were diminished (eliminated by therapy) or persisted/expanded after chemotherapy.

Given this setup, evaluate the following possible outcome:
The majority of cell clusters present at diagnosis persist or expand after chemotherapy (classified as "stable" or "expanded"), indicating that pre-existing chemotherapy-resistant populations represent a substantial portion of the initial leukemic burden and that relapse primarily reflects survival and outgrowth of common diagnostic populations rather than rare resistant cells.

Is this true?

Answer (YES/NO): NO